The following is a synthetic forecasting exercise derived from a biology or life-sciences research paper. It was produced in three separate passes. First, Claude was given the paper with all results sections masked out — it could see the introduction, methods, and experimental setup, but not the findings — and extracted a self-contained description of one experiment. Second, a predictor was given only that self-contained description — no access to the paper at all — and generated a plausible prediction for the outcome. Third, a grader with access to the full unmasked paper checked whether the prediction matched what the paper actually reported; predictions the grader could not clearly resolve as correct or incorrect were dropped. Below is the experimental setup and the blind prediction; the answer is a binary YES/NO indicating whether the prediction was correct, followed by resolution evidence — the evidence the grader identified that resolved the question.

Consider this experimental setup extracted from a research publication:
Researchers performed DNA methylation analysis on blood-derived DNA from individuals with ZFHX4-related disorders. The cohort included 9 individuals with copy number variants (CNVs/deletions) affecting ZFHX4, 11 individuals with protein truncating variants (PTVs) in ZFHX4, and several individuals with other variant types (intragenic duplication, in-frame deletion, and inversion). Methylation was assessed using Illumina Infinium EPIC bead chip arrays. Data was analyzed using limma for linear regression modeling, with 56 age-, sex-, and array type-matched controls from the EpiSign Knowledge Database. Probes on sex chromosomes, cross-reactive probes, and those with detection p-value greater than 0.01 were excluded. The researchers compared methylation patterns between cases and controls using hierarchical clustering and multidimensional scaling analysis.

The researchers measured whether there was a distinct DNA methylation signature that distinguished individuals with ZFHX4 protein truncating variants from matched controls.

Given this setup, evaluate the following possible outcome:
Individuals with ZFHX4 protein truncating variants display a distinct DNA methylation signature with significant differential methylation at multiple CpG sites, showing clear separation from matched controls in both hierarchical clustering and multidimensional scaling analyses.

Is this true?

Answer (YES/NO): NO